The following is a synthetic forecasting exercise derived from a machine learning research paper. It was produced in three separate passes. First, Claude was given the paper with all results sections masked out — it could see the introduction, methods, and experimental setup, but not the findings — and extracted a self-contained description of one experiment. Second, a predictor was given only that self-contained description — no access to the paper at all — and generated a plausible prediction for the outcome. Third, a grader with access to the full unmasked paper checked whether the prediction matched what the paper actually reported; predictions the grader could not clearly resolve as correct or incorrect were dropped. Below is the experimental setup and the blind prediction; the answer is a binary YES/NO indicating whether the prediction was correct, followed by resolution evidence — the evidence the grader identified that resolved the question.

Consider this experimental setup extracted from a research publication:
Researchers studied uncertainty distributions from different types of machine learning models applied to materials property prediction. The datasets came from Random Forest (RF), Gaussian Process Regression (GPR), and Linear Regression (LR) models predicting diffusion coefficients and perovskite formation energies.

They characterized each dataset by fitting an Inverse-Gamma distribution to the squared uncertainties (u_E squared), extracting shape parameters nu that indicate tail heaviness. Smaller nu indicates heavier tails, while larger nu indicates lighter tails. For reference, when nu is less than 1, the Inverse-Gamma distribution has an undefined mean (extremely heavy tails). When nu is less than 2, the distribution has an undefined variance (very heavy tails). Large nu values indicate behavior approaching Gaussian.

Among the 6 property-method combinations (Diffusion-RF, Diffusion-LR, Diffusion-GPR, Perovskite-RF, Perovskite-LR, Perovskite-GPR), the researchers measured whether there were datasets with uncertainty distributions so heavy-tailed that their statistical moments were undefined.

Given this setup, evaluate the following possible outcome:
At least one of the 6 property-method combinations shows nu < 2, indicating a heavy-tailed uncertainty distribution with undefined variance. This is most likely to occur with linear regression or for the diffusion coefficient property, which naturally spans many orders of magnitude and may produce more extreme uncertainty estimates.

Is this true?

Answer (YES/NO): NO